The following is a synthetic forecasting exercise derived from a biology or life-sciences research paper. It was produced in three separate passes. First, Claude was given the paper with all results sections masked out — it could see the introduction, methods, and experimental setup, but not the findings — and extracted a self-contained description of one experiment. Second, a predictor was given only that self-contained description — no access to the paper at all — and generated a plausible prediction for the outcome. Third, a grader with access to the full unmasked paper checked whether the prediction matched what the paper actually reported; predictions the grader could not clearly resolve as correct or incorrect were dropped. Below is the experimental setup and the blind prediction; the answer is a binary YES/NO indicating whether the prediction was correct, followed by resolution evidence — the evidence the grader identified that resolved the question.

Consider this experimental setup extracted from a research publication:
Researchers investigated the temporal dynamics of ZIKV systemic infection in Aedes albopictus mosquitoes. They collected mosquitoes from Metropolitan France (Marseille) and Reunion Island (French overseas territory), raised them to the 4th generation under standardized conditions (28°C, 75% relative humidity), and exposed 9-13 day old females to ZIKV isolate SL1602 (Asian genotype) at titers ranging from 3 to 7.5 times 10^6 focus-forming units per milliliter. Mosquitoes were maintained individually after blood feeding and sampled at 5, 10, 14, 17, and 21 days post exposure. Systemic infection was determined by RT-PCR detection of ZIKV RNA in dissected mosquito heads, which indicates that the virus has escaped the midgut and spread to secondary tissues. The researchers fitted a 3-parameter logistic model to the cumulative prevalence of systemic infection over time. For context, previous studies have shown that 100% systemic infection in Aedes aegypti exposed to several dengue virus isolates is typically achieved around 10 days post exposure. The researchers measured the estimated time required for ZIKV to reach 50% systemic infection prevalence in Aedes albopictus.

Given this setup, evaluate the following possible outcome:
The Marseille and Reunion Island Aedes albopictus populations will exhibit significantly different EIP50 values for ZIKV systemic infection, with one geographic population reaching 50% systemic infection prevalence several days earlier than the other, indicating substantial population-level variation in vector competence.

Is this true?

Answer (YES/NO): NO